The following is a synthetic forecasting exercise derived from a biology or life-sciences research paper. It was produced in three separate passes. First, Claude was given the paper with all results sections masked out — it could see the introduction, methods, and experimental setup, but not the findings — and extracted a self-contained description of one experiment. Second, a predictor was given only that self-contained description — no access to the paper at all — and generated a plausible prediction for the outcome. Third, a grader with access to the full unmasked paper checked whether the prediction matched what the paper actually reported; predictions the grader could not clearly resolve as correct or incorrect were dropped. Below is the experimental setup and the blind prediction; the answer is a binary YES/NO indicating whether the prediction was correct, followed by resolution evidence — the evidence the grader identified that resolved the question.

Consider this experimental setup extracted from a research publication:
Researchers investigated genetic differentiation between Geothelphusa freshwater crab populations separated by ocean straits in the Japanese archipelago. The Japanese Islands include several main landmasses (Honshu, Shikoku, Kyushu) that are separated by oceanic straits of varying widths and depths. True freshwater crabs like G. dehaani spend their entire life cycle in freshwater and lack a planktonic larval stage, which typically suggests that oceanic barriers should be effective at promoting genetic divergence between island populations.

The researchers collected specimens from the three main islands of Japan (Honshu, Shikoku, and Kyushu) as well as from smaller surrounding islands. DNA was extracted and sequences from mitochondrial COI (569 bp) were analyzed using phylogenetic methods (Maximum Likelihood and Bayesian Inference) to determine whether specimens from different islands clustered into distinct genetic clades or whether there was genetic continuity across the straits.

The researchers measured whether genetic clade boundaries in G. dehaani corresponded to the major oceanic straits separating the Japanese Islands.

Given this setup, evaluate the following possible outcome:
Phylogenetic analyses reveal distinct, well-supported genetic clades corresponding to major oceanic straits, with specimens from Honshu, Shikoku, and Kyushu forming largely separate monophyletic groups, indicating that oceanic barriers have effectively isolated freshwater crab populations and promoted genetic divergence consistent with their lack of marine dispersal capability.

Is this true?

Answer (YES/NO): NO